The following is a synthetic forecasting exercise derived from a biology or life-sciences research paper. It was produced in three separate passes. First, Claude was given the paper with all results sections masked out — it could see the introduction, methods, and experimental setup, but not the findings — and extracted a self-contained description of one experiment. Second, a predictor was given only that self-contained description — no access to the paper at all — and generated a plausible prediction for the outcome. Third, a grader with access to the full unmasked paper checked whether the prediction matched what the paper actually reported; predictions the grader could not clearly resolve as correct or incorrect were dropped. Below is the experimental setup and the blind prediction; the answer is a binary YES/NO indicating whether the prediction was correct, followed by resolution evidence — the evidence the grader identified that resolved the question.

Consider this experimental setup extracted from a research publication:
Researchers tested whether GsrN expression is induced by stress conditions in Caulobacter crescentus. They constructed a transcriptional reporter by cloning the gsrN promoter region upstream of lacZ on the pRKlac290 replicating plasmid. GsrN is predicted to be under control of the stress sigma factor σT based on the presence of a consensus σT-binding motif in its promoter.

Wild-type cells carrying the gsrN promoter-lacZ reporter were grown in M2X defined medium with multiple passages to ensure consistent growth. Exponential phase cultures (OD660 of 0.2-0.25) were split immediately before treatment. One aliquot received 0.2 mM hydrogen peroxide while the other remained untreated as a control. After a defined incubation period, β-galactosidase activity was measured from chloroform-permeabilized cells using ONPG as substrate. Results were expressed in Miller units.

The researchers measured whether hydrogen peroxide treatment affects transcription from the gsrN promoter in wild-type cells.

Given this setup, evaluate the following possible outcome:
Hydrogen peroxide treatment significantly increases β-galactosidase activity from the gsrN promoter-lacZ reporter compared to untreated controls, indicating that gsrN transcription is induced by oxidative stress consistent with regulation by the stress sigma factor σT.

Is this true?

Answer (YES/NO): NO